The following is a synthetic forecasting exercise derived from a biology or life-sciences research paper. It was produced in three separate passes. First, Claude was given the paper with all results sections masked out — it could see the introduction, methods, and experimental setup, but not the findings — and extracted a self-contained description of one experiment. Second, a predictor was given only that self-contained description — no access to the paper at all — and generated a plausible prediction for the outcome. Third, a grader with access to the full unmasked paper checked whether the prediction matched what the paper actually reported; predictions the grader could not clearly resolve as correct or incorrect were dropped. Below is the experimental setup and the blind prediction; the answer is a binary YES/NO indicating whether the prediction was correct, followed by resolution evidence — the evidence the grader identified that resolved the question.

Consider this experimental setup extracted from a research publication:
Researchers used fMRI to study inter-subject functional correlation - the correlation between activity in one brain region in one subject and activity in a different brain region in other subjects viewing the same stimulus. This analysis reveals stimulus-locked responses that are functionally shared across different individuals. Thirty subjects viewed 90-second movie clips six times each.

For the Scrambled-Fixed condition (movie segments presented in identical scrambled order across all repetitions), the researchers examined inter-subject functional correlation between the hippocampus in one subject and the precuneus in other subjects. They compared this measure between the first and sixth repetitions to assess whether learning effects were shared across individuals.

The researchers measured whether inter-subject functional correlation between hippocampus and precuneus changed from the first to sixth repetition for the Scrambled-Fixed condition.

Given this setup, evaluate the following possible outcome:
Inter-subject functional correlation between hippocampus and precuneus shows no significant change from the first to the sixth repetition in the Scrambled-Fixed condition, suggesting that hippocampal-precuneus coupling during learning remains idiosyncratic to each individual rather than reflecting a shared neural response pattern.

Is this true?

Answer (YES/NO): NO